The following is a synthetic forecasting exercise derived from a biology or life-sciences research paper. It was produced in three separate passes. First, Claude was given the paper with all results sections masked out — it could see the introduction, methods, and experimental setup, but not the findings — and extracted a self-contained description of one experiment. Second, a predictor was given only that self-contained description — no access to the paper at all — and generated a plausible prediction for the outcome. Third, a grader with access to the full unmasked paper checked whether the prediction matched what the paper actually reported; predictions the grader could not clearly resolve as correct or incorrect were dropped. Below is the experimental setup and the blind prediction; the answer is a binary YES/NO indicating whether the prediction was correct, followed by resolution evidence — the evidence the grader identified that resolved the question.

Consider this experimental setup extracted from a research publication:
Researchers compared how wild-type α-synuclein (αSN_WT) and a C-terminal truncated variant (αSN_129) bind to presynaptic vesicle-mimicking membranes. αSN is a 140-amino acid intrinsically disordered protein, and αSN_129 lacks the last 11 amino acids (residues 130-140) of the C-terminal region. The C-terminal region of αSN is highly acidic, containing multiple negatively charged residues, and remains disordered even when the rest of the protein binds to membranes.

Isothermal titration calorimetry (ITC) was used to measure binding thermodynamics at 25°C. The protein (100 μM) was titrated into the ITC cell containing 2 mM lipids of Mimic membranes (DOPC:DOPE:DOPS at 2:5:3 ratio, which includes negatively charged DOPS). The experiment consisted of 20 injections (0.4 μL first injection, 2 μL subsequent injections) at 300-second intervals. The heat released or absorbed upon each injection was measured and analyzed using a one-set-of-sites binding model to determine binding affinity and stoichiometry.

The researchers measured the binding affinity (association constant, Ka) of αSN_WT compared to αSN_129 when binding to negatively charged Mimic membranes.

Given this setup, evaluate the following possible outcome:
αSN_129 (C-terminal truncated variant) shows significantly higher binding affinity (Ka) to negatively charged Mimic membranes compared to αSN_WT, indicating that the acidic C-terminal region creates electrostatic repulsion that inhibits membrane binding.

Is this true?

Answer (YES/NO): YES